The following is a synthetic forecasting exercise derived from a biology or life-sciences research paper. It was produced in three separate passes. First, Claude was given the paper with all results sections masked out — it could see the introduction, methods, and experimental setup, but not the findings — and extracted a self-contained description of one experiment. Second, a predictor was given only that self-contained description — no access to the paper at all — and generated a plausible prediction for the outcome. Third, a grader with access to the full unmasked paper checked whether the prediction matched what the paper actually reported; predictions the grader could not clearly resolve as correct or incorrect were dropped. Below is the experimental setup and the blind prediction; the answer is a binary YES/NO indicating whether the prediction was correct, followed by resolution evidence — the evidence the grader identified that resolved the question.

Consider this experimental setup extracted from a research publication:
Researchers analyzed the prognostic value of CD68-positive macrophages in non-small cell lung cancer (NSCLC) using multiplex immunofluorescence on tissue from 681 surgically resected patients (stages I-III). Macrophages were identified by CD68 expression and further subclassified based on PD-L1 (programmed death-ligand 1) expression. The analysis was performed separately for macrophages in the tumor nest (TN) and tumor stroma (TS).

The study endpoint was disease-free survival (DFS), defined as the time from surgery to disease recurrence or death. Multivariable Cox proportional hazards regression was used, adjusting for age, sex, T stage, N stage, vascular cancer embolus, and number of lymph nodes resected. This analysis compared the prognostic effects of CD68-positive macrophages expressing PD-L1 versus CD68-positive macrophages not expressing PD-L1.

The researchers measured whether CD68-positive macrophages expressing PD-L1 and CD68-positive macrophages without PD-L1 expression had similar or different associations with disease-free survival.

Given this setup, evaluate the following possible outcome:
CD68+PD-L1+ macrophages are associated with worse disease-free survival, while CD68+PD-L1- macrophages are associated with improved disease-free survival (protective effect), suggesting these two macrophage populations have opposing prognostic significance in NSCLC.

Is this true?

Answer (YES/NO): NO